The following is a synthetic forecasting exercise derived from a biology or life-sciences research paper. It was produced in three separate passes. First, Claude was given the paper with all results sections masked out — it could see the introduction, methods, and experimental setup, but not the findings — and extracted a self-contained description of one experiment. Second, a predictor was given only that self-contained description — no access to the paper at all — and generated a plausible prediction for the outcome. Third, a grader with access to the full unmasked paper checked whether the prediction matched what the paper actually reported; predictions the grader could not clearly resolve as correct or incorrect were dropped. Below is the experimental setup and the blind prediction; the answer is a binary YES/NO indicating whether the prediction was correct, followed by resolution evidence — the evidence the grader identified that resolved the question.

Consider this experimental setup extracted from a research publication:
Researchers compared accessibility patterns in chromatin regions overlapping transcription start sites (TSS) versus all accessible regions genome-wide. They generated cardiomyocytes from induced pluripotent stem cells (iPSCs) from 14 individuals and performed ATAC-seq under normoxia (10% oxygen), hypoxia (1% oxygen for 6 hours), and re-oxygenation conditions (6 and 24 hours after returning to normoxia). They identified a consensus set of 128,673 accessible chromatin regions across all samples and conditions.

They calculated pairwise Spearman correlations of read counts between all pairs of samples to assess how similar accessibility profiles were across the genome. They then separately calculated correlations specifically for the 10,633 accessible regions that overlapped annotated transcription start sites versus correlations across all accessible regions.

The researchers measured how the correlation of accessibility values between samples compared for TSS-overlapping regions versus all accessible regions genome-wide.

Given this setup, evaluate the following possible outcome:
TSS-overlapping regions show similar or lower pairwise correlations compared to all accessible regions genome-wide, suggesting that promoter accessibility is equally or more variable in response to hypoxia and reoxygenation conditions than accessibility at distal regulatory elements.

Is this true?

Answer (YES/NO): NO